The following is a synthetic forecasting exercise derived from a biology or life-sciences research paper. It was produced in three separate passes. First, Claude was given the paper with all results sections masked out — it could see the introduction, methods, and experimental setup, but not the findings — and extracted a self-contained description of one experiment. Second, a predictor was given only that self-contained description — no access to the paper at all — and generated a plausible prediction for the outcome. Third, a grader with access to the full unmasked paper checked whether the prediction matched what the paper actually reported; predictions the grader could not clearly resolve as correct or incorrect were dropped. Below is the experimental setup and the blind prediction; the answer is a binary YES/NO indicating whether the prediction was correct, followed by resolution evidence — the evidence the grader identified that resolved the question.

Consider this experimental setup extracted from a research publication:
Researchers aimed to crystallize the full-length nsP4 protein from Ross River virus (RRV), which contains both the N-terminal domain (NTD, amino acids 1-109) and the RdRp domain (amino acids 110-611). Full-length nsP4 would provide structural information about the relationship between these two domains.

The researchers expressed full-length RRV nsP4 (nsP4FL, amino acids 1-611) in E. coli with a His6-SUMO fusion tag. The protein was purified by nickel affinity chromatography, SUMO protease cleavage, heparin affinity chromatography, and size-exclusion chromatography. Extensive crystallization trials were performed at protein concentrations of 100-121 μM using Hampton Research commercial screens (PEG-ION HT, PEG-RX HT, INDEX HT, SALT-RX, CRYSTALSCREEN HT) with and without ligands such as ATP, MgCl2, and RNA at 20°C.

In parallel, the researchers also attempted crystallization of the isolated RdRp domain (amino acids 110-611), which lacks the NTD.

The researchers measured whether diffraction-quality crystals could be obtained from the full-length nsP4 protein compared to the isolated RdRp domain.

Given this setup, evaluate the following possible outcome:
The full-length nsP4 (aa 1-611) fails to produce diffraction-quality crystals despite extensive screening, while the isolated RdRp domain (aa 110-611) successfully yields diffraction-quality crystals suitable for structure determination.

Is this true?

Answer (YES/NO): YES